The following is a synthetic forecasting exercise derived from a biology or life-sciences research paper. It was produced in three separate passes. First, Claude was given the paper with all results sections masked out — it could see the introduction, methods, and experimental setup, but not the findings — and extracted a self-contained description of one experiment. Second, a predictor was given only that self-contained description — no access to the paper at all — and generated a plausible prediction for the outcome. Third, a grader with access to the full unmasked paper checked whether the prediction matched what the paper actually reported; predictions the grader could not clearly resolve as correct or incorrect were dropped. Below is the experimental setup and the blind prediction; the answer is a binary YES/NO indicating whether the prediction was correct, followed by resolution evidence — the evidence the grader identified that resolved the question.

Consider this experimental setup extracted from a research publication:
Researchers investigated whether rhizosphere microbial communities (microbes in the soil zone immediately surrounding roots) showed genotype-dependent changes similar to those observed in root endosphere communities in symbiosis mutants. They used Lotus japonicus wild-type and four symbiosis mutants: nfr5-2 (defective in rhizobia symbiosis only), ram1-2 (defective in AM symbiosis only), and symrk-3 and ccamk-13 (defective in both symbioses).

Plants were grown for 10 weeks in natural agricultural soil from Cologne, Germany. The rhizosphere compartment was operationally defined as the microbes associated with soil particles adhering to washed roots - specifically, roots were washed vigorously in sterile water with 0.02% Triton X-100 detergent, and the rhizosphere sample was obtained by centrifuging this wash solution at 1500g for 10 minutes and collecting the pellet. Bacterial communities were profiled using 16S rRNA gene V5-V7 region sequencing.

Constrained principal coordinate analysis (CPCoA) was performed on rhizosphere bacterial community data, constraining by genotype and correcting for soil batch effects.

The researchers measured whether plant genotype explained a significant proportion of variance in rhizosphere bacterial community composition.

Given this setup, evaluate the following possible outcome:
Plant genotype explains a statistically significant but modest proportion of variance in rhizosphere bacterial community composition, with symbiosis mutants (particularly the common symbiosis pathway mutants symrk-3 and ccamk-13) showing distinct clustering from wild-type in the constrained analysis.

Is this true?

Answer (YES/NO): YES